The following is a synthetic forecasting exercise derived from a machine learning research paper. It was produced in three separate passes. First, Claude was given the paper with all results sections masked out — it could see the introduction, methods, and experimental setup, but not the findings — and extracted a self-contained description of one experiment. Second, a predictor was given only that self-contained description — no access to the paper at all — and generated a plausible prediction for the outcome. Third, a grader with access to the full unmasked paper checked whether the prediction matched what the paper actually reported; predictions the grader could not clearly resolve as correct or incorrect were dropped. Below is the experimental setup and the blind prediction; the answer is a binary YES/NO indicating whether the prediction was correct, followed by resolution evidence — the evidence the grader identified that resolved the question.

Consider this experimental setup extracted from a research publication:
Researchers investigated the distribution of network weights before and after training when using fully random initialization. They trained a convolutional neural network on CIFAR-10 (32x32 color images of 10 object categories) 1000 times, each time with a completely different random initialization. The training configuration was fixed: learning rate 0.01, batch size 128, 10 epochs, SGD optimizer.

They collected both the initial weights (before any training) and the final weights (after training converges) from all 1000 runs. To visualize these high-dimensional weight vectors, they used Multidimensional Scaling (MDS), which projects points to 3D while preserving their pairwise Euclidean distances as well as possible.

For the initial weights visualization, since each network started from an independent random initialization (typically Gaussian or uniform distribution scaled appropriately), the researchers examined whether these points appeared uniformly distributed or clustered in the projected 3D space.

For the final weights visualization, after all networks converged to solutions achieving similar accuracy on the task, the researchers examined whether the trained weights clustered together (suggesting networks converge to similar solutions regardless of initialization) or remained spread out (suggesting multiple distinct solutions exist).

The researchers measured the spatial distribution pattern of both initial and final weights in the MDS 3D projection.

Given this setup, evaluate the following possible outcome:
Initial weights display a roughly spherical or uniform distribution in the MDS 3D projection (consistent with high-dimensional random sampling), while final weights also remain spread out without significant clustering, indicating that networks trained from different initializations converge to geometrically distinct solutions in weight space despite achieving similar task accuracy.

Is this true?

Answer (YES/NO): YES